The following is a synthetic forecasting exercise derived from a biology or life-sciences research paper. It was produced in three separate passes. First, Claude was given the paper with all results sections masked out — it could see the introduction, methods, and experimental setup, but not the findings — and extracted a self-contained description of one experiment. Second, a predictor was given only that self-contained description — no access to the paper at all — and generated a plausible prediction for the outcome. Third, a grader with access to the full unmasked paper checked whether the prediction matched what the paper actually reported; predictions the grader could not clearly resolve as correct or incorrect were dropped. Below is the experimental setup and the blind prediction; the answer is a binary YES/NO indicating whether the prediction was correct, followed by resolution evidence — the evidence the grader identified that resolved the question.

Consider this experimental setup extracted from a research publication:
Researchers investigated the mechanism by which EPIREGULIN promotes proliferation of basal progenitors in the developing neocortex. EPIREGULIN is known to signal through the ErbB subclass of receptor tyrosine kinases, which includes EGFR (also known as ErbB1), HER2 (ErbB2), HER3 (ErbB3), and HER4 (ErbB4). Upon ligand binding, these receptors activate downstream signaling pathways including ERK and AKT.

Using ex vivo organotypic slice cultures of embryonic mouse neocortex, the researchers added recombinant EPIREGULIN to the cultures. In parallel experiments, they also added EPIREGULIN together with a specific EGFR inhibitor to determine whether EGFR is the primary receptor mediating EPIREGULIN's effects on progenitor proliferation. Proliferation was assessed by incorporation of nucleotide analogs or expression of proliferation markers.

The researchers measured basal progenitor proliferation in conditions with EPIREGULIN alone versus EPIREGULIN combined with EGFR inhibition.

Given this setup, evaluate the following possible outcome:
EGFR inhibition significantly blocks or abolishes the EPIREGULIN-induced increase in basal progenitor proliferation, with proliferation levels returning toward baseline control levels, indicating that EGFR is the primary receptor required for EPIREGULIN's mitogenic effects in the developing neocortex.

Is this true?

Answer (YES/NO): YES